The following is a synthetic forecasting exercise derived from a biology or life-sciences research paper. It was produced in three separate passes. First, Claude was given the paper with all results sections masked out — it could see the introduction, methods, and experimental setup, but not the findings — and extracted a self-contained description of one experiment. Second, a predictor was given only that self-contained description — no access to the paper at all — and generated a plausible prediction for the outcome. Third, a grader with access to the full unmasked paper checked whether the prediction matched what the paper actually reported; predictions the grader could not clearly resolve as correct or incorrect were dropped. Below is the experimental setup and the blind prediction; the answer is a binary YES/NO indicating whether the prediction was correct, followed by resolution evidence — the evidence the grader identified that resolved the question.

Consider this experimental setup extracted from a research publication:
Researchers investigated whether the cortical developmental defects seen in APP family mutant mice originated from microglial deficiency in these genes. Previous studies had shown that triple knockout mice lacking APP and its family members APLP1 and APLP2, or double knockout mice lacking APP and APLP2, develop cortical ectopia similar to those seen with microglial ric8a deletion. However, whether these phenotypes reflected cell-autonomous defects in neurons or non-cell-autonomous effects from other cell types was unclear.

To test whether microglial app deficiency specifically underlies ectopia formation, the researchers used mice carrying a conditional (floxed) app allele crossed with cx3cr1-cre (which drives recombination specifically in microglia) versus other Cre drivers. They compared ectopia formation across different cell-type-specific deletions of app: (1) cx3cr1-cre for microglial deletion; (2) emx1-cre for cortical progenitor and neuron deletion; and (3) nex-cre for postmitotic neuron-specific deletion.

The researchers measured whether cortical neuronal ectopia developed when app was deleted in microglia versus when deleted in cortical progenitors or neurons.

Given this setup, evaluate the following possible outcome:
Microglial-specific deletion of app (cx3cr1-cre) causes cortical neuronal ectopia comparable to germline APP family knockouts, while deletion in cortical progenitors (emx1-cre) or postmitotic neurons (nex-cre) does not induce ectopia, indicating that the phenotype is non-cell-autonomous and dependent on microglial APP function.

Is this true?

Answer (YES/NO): NO